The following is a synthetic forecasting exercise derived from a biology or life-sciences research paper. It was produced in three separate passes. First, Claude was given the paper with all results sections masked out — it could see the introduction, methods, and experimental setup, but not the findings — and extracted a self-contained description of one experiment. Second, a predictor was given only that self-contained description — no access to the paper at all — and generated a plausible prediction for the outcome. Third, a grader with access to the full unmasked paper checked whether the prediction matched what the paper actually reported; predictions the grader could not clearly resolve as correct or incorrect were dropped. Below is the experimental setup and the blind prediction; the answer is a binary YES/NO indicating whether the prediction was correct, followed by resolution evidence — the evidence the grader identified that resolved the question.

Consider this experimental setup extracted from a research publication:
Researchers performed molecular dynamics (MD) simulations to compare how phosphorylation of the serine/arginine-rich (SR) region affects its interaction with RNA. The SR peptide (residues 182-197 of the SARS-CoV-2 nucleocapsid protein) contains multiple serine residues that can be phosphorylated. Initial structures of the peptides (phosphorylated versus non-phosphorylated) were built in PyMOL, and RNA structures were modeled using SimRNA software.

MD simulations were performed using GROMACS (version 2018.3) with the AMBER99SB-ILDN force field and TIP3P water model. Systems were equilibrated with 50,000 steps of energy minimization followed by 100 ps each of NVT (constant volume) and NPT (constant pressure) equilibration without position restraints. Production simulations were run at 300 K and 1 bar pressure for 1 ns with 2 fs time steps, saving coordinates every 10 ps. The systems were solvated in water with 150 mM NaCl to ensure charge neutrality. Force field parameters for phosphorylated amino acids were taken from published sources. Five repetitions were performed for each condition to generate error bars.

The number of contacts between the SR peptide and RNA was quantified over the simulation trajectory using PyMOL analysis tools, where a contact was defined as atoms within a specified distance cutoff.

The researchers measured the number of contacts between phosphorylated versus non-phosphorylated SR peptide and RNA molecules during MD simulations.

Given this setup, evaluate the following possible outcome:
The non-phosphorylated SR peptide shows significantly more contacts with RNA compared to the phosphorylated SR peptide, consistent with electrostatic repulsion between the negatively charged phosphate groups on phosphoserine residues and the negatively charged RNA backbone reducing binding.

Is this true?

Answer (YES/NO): NO